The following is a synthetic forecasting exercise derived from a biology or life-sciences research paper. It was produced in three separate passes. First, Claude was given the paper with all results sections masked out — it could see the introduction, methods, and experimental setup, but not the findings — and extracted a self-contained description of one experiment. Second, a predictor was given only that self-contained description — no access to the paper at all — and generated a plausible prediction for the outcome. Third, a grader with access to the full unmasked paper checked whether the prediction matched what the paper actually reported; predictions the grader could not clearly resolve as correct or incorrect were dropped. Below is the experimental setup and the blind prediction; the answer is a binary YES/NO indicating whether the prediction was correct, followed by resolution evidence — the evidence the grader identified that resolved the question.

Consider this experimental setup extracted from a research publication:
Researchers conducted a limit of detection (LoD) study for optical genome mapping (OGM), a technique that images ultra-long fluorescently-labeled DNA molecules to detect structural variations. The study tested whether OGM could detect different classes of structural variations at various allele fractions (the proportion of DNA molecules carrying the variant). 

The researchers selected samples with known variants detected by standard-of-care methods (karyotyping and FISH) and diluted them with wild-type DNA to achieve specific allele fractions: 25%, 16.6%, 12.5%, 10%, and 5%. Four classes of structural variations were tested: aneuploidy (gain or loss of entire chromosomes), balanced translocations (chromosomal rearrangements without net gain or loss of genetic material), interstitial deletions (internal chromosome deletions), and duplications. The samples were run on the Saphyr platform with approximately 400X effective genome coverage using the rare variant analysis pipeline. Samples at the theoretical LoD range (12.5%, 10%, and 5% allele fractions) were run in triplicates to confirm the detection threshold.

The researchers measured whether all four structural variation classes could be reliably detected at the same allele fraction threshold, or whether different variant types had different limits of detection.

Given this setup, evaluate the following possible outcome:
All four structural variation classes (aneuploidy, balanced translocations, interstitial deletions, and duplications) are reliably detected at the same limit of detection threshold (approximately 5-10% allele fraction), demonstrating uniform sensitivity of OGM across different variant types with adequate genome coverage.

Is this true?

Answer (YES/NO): NO